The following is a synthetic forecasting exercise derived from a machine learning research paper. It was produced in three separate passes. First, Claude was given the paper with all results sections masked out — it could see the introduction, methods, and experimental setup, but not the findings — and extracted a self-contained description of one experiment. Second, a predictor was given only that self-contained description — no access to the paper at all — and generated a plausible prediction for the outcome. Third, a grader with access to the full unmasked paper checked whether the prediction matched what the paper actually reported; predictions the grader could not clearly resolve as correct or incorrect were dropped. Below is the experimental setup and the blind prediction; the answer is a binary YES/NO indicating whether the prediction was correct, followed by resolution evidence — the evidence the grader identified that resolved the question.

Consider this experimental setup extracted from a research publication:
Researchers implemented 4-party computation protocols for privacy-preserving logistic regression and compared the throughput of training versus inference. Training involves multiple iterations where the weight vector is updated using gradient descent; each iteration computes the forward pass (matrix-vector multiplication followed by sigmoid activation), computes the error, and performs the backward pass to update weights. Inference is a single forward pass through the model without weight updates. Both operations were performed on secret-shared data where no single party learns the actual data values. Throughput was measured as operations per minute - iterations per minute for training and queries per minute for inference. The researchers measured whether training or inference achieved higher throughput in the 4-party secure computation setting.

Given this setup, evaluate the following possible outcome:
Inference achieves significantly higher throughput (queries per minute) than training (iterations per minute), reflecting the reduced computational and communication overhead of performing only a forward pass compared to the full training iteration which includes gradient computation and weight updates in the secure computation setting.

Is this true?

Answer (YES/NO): YES